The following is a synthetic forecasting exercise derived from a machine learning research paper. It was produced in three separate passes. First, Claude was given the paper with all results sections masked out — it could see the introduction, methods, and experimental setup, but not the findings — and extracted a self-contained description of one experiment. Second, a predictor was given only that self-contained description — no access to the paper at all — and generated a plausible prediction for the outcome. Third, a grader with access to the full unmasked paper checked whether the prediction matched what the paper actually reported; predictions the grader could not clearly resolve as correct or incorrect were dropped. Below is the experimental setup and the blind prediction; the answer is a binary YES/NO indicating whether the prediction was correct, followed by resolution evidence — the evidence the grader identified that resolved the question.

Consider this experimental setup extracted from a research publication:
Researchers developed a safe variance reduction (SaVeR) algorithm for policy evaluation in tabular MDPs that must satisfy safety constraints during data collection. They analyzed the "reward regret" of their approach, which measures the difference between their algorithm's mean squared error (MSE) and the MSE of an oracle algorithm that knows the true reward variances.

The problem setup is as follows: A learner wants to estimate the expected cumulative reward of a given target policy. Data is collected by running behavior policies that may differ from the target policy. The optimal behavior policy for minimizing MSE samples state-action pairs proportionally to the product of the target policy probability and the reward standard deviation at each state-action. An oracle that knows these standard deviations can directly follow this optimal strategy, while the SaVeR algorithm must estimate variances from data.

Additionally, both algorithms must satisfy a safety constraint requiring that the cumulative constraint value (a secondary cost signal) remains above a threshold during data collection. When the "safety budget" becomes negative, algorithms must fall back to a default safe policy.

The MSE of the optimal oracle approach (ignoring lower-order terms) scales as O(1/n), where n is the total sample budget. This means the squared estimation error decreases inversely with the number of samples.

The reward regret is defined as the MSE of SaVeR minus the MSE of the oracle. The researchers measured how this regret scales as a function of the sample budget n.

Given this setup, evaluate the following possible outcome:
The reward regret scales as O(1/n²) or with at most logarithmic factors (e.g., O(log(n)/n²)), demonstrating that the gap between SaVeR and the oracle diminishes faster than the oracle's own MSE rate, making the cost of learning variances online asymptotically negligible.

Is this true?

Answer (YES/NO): NO